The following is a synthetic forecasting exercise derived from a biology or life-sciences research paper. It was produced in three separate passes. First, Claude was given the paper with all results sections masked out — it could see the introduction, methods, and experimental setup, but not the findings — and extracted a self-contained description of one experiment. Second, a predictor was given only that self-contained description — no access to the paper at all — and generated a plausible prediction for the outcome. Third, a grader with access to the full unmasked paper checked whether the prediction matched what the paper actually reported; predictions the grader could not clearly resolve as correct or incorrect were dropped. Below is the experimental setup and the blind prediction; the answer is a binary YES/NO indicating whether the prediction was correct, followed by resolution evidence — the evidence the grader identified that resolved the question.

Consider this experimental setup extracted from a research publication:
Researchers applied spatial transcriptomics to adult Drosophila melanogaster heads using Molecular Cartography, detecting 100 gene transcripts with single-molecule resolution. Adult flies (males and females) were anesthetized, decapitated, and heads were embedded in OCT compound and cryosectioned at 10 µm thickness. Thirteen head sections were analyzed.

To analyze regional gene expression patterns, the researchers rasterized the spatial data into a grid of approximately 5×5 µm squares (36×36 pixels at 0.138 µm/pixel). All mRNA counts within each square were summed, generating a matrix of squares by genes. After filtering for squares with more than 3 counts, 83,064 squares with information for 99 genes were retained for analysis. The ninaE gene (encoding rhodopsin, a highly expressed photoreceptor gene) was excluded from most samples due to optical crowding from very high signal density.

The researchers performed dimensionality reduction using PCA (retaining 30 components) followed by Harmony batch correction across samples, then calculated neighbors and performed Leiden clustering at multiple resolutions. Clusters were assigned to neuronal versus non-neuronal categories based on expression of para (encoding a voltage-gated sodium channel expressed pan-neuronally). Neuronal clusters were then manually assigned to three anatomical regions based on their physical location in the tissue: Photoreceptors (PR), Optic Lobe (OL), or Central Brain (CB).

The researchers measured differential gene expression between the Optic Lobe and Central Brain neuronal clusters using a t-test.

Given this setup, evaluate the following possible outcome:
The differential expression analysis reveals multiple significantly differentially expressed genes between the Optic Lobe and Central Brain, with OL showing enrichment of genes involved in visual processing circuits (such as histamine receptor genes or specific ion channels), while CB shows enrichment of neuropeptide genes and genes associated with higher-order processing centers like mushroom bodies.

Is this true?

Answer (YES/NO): NO